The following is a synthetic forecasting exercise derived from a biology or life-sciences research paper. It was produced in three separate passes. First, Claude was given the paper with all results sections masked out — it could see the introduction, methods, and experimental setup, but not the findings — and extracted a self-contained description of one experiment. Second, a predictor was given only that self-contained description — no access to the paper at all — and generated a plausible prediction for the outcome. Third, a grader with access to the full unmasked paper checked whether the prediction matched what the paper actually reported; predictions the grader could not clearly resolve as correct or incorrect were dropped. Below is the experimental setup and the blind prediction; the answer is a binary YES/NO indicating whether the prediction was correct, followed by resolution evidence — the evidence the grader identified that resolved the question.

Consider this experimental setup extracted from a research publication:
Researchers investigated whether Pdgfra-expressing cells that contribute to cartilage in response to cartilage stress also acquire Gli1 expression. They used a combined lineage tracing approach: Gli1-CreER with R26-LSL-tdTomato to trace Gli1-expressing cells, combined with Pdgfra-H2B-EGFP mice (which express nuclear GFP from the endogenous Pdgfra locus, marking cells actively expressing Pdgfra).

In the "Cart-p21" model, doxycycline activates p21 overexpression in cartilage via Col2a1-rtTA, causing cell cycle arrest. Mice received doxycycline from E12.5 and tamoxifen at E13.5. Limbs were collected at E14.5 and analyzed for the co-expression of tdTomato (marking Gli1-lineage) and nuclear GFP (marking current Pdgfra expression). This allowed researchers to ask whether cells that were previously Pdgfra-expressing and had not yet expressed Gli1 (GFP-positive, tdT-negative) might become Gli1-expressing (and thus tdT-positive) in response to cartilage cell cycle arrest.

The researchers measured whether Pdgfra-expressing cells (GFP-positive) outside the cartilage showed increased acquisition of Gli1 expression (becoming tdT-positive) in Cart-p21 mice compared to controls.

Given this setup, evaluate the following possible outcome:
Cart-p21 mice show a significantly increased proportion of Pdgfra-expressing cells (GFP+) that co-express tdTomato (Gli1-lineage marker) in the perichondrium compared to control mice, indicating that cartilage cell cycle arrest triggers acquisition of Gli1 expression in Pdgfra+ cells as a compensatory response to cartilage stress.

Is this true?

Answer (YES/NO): NO